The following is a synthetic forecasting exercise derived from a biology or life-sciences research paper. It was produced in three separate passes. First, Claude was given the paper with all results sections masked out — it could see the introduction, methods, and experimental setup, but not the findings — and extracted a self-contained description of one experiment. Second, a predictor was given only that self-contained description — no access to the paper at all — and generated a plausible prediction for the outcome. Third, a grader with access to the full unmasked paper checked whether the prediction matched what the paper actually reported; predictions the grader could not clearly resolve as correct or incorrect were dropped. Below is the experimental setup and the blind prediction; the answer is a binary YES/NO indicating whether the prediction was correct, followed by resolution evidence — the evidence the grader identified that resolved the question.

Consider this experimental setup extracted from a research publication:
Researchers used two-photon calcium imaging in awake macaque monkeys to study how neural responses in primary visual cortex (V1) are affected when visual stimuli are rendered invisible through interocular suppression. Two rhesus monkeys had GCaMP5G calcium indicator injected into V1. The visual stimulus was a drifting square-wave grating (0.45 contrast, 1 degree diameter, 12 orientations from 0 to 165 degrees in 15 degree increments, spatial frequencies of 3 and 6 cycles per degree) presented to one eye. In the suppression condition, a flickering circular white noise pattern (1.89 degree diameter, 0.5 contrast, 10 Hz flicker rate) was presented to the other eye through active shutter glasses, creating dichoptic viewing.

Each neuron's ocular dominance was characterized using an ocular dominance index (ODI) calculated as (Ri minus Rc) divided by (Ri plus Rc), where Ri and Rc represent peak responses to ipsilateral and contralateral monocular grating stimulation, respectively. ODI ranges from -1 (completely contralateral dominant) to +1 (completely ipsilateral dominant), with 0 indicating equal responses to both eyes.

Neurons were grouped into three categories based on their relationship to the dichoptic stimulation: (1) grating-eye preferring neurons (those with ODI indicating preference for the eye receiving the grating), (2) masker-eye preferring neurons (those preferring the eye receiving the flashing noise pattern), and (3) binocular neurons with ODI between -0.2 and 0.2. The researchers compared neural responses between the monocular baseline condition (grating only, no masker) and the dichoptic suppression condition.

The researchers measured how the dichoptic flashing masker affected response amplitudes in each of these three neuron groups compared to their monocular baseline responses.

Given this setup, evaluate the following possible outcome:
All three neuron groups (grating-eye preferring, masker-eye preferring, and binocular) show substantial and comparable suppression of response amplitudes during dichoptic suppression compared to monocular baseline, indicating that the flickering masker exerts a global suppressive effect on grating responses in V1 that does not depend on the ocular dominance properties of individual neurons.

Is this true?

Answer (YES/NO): NO